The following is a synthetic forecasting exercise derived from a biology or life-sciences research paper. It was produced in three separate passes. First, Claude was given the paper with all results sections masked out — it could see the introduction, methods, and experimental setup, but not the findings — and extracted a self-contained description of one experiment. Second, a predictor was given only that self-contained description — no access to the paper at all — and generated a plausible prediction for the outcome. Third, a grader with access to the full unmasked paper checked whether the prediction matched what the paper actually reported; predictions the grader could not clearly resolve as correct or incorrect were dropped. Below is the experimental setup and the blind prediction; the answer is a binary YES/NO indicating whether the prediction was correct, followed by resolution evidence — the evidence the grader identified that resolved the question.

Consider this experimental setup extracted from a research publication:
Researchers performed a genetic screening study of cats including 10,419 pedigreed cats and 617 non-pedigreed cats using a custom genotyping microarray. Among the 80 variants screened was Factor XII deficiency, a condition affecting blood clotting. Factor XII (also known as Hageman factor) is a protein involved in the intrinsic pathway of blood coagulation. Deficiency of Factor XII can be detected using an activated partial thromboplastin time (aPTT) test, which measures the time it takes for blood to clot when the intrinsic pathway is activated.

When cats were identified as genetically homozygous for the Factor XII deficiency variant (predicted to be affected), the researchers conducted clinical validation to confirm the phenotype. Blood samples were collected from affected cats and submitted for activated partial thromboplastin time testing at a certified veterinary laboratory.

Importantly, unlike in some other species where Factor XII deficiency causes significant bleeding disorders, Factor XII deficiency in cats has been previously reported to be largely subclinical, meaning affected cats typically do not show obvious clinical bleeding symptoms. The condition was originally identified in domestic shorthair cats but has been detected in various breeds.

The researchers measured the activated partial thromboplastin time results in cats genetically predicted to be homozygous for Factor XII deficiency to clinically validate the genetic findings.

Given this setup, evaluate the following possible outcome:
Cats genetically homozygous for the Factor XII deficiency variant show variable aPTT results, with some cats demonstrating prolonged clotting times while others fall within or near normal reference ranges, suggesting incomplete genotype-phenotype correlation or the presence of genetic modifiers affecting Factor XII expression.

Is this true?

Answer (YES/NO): NO